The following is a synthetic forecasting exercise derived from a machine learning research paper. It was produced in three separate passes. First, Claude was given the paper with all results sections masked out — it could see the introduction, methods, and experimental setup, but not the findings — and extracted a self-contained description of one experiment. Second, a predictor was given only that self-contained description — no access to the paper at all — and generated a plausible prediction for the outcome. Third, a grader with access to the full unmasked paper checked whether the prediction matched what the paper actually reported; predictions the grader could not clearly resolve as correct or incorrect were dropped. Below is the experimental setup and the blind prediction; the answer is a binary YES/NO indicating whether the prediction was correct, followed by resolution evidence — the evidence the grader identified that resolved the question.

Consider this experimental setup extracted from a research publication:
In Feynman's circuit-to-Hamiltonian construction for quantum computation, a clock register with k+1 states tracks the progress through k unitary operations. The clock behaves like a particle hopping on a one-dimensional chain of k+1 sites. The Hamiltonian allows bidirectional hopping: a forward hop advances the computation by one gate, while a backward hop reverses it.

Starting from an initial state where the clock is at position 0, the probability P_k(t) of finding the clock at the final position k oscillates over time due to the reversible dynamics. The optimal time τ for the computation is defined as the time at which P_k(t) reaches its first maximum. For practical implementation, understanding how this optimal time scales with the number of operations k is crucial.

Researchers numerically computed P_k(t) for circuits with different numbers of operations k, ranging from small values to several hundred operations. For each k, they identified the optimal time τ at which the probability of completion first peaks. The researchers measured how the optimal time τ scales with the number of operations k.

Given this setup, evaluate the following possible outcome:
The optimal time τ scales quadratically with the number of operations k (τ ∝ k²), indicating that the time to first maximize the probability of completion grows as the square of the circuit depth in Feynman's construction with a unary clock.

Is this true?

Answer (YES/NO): NO